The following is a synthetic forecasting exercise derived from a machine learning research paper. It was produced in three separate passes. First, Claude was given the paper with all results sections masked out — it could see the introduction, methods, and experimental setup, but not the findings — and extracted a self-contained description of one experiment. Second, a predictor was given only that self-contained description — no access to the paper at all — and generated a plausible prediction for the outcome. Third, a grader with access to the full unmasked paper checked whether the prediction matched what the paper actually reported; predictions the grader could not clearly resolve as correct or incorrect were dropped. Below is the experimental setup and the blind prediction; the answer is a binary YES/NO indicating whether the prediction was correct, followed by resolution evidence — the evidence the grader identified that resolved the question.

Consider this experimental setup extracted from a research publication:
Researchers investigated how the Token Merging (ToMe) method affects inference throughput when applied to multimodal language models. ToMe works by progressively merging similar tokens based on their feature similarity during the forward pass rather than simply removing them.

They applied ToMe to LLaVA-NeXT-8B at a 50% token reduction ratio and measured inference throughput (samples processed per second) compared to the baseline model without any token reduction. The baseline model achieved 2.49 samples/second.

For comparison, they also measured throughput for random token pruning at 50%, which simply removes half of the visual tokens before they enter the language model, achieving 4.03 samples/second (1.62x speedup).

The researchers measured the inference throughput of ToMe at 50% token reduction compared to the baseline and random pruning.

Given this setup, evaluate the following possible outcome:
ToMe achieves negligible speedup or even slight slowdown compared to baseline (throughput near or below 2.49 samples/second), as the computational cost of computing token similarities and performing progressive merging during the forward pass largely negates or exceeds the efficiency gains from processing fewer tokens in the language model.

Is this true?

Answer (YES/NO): NO